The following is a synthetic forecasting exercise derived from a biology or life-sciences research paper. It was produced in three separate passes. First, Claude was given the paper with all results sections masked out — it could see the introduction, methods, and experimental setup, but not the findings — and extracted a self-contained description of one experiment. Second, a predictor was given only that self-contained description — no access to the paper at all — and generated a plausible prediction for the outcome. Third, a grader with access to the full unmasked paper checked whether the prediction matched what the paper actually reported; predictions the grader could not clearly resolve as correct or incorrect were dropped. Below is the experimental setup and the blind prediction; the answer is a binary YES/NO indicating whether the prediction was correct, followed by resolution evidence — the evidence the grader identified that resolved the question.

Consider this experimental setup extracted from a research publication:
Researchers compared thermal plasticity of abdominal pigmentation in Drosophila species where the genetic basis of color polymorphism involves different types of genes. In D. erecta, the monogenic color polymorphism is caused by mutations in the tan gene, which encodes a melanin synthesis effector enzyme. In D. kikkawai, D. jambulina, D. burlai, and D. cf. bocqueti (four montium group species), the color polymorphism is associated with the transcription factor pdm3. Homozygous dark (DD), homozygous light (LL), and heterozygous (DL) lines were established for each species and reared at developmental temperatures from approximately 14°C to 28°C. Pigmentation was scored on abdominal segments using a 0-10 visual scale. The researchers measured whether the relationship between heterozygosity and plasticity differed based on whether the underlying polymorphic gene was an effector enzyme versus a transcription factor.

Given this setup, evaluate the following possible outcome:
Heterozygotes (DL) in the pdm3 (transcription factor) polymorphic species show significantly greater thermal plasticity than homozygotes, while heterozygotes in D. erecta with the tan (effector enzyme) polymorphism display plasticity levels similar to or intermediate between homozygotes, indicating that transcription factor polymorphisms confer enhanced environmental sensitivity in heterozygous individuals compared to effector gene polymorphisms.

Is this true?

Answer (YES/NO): NO